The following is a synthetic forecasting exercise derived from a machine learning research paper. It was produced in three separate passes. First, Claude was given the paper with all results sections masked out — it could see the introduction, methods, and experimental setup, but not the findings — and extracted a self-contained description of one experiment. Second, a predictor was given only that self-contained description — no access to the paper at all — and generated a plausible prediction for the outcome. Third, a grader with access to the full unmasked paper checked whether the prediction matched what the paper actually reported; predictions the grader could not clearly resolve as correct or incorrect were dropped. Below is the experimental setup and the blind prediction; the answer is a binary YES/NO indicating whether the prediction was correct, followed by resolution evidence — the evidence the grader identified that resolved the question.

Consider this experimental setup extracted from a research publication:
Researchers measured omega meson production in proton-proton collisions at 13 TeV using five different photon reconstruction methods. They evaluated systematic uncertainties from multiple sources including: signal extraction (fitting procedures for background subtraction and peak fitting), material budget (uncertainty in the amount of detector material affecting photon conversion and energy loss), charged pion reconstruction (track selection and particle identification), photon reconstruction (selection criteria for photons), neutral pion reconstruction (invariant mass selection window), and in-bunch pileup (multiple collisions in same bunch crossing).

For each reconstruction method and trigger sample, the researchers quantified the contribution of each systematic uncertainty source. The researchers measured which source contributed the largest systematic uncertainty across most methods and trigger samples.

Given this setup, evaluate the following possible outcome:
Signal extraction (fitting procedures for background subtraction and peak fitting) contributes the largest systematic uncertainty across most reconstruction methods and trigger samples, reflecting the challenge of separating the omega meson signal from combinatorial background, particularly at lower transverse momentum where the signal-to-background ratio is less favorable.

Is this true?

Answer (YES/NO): YES